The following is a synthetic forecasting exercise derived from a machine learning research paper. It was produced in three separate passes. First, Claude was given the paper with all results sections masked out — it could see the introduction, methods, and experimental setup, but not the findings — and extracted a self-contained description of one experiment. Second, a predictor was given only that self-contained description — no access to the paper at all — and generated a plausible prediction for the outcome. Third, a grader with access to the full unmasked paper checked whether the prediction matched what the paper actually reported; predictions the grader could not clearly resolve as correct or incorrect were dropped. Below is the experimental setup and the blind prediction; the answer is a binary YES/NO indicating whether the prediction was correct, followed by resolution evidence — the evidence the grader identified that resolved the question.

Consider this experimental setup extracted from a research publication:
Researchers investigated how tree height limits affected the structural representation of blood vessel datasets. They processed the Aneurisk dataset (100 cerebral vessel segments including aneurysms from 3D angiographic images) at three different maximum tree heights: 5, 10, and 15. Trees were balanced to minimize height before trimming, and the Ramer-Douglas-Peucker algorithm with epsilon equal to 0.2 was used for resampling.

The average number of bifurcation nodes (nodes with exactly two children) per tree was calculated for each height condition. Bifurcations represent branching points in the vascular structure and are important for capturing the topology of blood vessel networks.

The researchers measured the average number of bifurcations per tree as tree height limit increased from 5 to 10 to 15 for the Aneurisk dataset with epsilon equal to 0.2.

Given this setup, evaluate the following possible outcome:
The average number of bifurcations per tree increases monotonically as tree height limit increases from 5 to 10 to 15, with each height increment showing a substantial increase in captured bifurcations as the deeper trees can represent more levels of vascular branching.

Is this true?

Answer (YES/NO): YES